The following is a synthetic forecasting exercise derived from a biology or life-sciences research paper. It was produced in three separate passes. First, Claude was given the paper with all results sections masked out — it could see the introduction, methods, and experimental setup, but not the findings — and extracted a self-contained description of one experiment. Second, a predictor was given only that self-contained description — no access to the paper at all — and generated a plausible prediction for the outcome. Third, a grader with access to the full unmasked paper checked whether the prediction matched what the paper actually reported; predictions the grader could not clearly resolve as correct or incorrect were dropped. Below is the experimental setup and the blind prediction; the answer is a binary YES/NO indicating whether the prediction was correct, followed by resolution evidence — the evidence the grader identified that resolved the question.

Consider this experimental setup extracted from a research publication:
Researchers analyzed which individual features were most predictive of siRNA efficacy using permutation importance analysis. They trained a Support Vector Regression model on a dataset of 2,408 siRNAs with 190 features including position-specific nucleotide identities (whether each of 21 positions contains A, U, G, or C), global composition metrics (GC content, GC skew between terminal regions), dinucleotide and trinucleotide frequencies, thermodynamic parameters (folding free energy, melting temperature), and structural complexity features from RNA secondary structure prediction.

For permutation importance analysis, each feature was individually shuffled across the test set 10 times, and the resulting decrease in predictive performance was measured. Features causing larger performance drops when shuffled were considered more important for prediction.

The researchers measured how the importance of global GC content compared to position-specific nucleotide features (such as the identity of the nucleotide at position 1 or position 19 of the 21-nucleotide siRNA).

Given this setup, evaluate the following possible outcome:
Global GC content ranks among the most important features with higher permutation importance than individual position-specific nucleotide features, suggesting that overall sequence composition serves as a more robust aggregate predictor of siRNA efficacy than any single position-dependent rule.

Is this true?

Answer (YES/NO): NO